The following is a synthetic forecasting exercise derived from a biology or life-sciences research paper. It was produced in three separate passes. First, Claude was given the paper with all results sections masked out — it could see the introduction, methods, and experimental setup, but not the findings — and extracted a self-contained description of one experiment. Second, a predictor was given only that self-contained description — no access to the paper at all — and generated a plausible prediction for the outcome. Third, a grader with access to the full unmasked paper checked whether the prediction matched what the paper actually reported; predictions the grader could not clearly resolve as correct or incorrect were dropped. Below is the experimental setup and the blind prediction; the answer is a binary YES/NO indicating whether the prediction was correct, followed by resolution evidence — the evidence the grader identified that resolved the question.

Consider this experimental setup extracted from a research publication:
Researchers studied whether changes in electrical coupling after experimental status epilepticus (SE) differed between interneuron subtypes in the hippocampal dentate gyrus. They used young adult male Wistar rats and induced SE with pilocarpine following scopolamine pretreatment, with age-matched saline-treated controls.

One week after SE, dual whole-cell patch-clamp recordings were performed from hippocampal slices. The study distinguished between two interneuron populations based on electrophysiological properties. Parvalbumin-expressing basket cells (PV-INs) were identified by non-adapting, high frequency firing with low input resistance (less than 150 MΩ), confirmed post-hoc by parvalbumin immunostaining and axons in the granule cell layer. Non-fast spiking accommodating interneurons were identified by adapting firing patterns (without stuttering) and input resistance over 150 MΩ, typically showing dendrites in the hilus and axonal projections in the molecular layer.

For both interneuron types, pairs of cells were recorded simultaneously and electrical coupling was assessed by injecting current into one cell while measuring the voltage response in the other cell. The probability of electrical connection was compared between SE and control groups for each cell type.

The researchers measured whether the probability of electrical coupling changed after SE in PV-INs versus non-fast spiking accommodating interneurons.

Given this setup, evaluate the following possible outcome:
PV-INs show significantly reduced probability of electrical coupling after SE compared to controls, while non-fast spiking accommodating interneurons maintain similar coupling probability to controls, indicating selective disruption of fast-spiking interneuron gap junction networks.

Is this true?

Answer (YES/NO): YES